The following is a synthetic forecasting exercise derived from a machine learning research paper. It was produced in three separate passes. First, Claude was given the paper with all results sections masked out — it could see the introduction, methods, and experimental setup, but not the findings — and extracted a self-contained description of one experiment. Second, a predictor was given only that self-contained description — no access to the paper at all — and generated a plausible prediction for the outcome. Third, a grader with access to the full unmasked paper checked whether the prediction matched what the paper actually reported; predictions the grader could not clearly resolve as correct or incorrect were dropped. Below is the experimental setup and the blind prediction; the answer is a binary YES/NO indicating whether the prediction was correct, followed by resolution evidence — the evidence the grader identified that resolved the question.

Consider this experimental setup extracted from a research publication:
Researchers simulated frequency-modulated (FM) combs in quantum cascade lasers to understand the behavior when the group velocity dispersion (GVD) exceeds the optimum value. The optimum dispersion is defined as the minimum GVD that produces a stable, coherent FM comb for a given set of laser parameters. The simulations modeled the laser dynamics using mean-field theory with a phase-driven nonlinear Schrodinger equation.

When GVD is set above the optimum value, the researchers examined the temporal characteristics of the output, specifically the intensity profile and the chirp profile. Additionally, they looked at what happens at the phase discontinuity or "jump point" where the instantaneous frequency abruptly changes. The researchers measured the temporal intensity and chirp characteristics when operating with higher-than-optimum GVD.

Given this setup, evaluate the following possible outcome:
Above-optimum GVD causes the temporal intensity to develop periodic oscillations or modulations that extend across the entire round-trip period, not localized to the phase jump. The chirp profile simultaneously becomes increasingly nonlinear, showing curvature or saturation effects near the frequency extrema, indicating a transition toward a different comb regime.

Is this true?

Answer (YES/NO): NO